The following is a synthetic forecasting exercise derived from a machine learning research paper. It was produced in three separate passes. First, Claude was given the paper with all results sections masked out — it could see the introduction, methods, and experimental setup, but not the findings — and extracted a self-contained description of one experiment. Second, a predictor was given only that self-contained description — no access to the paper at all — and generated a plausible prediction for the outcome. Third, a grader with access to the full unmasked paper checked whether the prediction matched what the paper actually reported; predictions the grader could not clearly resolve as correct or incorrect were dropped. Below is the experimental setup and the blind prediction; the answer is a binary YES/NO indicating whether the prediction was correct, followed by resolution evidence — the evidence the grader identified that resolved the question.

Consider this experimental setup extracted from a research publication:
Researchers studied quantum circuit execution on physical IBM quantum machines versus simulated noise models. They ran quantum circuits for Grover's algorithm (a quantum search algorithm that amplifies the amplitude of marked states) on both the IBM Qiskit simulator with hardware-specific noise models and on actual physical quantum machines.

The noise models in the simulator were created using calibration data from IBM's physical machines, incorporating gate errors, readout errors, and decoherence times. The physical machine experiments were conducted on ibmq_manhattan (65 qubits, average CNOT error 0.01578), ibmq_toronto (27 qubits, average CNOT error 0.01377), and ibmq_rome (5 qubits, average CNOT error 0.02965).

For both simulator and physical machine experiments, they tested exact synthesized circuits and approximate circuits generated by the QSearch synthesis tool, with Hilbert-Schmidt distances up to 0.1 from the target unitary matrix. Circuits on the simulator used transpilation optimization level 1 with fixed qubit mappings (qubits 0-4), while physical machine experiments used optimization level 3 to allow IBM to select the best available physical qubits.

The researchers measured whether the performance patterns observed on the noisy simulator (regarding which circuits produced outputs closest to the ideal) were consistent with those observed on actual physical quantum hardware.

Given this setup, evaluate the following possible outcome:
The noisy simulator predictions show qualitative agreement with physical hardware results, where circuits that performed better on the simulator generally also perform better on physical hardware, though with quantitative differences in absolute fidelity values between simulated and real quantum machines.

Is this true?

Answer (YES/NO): YES